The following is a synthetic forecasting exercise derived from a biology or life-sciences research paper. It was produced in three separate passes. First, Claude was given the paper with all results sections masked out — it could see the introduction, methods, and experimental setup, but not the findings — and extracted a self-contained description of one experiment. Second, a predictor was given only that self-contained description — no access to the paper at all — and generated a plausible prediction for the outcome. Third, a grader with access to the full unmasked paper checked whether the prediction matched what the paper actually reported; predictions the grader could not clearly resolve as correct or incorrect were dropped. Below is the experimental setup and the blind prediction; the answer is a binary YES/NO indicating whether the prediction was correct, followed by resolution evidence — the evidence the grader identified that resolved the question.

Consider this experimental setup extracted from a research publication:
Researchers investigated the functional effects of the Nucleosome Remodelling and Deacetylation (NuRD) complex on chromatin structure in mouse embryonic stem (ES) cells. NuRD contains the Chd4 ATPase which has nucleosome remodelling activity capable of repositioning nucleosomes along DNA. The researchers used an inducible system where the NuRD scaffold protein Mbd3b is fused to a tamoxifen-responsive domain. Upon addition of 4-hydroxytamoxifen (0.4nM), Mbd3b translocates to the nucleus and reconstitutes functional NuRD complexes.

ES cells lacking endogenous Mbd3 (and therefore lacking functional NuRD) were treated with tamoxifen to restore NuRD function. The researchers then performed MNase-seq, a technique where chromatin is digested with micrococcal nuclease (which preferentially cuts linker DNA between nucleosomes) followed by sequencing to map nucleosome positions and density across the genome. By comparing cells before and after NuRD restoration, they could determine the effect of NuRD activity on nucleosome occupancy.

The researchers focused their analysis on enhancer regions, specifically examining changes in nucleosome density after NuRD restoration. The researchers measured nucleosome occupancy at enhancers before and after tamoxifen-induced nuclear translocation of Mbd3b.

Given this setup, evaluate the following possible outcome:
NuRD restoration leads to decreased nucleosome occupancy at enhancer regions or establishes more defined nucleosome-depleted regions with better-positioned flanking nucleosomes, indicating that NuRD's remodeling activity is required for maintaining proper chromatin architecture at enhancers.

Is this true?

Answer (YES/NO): YES